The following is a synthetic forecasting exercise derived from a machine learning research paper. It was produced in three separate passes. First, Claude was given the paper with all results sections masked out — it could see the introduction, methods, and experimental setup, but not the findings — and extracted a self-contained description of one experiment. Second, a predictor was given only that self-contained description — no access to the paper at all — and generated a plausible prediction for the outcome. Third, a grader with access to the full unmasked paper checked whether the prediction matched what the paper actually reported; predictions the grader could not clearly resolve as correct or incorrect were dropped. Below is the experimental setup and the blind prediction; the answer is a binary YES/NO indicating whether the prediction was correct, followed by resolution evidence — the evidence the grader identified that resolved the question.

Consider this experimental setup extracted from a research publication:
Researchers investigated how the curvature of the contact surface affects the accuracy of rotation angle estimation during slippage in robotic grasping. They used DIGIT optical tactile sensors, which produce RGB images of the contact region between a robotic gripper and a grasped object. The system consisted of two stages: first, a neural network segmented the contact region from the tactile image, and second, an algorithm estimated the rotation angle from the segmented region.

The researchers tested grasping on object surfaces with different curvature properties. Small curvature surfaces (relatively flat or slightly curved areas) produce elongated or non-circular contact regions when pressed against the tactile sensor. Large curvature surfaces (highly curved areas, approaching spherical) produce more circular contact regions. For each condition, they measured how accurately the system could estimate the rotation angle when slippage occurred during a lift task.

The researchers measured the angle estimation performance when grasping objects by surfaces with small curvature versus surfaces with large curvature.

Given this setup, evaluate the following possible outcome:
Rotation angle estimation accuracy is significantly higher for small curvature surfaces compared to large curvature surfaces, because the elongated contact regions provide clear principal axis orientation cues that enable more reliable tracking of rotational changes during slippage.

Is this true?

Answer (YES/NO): YES